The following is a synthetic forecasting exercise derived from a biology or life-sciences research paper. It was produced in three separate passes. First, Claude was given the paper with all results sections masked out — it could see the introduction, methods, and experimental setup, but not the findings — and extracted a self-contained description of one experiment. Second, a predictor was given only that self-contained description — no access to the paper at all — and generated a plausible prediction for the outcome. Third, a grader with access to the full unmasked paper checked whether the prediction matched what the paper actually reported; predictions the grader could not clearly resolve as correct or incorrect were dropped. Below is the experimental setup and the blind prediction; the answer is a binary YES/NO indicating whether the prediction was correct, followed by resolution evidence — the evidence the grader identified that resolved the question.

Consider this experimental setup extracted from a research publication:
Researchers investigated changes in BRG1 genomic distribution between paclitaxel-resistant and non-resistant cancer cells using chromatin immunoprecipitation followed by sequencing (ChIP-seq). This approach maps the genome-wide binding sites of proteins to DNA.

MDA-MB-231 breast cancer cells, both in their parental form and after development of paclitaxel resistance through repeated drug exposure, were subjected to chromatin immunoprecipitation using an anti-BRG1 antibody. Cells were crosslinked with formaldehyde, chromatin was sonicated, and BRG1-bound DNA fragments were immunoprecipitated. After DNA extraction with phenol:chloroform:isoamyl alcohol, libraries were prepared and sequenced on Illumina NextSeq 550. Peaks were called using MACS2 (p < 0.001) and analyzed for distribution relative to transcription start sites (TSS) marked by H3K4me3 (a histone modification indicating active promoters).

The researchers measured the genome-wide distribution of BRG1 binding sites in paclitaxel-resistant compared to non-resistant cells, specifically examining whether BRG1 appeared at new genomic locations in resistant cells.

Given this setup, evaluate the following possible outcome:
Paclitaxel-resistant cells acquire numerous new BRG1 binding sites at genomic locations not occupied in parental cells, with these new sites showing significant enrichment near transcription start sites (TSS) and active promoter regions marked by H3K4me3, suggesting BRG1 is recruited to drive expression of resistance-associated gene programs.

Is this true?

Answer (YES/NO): NO